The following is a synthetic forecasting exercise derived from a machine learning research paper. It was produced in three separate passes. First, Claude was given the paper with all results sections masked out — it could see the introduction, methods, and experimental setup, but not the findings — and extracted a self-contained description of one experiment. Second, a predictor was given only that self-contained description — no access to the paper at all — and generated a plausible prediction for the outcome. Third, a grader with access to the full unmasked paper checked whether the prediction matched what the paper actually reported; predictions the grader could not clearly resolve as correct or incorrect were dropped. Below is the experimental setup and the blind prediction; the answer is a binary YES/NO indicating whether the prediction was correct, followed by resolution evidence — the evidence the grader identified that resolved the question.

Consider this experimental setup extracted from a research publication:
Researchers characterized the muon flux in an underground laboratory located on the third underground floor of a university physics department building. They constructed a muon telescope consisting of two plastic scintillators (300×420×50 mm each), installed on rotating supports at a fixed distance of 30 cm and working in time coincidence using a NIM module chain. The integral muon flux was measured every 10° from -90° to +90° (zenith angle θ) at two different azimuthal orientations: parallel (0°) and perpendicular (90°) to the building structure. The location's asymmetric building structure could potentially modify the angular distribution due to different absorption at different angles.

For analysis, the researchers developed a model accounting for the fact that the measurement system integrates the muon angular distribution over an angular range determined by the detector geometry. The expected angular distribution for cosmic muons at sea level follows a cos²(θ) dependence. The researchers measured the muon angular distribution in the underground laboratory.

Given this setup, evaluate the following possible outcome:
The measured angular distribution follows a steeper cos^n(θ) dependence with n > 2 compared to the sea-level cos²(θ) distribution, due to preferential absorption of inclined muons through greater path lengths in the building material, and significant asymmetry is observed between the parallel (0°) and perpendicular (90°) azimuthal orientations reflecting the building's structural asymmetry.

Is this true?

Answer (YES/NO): NO